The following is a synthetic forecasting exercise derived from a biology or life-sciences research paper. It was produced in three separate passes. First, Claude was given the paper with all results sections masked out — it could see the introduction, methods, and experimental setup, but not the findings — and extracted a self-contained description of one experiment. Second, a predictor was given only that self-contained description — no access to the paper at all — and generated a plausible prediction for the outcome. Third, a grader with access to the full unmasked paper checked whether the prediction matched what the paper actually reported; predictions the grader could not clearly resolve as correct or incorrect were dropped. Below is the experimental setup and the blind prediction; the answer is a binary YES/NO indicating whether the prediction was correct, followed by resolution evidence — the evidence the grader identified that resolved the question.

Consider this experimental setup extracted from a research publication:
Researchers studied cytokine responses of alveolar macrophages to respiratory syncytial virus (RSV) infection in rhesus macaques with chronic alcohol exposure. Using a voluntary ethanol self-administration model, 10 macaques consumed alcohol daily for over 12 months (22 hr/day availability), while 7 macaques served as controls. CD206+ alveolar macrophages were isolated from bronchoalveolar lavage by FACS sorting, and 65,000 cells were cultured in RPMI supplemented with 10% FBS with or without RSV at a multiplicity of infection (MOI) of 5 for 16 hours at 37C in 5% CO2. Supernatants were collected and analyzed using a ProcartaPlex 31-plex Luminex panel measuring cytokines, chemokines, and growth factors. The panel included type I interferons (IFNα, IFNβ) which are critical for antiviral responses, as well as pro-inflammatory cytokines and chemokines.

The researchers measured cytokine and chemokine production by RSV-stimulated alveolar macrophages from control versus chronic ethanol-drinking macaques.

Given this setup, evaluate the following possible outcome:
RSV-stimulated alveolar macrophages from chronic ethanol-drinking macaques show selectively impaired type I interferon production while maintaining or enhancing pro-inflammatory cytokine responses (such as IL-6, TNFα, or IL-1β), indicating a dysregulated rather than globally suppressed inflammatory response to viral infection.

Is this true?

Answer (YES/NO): NO